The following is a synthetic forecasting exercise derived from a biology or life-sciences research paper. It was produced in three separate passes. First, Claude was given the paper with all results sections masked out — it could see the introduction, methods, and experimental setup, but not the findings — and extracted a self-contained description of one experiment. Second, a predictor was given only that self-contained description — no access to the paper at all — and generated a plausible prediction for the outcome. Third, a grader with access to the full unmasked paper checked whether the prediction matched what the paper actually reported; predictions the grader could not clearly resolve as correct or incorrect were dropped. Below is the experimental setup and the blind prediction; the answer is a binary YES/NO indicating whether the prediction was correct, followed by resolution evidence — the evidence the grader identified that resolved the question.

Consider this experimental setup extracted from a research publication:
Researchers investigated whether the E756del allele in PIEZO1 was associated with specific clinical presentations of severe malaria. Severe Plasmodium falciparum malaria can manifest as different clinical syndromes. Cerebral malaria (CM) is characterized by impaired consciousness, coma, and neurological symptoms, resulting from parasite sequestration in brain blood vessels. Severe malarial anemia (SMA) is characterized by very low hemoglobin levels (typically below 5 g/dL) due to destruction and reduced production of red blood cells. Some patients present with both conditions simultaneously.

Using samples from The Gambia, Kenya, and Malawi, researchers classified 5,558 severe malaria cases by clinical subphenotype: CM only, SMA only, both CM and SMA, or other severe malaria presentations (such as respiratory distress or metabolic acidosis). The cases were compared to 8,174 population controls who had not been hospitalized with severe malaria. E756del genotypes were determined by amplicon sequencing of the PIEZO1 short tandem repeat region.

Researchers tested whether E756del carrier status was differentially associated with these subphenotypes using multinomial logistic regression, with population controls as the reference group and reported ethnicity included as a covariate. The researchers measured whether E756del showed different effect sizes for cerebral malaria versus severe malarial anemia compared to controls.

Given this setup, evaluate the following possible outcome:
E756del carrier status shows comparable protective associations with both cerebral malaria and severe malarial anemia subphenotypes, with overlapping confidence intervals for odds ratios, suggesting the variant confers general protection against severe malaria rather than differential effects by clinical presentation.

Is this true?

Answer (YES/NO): YES